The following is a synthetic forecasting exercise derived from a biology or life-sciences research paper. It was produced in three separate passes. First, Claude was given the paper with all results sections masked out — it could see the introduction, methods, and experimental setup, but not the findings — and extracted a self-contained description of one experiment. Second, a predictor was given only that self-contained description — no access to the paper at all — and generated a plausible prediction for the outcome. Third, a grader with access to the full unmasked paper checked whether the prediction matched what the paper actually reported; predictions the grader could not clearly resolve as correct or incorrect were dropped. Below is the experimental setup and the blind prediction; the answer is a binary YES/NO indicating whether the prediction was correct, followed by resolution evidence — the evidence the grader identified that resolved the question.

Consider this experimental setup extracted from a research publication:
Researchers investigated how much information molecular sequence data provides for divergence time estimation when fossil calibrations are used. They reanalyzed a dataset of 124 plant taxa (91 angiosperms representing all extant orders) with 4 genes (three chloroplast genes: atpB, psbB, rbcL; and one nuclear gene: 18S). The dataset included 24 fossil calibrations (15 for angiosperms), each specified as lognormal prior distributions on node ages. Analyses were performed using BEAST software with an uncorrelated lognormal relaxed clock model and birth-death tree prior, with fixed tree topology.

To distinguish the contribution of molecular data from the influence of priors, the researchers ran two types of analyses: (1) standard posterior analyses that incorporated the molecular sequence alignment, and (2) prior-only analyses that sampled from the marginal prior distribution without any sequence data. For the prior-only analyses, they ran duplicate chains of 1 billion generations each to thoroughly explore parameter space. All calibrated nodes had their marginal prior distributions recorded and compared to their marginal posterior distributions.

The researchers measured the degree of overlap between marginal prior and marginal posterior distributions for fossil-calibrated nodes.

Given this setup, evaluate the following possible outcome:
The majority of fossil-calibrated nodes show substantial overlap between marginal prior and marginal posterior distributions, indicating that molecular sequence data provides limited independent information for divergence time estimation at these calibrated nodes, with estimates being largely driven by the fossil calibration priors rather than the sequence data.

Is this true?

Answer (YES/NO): YES